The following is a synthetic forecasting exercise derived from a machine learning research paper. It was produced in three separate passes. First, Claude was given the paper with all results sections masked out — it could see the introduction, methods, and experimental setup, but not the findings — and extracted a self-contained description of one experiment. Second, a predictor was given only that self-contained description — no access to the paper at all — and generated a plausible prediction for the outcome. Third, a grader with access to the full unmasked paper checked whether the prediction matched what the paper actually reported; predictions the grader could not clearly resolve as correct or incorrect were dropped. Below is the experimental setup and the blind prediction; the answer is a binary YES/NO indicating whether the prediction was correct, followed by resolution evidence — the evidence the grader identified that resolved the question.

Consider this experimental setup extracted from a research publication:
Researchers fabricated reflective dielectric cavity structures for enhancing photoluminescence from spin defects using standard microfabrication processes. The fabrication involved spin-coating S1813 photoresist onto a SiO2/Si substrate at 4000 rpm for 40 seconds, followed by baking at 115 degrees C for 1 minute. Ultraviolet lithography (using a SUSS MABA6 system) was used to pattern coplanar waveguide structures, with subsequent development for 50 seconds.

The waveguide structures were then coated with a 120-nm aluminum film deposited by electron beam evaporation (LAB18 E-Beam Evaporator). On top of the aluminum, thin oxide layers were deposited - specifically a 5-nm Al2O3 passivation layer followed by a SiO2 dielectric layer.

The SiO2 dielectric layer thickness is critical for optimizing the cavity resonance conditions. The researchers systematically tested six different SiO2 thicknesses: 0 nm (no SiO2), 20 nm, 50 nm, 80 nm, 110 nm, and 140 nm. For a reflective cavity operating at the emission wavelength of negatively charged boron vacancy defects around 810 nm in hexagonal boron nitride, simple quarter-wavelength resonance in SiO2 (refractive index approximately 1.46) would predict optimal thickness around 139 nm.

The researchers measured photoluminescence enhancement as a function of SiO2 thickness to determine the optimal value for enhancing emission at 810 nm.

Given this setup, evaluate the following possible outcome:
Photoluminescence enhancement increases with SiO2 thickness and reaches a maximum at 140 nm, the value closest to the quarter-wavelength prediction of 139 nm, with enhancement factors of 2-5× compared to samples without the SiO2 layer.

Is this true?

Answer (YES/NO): NO